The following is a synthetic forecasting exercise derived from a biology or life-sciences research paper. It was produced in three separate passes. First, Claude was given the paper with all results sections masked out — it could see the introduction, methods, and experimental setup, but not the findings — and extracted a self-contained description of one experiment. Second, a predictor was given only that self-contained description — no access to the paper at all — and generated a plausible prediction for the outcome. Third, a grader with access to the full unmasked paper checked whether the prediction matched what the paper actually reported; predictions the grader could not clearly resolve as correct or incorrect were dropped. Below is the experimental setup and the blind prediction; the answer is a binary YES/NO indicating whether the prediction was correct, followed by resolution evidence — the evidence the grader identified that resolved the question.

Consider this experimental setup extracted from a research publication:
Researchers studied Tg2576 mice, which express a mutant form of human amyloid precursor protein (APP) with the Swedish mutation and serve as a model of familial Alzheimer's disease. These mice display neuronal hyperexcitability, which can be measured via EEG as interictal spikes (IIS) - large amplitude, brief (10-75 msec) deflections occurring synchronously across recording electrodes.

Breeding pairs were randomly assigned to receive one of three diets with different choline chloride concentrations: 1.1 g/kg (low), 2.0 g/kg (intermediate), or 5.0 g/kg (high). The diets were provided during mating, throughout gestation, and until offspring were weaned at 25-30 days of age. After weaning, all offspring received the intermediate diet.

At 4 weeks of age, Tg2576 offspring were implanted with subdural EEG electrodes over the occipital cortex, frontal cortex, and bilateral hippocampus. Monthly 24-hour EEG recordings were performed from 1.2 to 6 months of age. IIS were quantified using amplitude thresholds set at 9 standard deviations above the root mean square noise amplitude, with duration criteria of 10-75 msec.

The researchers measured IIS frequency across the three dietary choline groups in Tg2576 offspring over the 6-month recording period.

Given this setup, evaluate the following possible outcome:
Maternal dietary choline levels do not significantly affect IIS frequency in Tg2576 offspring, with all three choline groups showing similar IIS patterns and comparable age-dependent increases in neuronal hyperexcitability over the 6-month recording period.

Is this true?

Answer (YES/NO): NO